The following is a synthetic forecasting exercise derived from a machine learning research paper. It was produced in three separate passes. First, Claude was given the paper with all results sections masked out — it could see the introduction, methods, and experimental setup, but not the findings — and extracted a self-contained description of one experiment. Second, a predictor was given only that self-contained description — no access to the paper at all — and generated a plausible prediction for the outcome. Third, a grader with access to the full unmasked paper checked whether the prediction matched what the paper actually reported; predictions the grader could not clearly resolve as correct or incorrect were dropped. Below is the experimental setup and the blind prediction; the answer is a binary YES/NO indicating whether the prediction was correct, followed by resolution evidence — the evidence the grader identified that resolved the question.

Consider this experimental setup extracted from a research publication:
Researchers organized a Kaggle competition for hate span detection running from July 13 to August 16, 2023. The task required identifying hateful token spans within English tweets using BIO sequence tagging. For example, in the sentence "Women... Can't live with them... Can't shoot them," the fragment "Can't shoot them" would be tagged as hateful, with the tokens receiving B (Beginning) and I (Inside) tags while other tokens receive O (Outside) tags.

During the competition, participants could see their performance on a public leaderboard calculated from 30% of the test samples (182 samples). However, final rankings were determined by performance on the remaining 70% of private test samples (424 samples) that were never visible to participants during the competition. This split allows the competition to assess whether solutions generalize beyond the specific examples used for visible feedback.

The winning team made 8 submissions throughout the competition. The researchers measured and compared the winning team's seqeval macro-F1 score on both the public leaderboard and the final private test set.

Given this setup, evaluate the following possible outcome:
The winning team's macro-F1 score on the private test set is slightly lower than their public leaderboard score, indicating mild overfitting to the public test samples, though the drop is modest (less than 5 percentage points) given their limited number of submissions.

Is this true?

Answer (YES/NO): NO